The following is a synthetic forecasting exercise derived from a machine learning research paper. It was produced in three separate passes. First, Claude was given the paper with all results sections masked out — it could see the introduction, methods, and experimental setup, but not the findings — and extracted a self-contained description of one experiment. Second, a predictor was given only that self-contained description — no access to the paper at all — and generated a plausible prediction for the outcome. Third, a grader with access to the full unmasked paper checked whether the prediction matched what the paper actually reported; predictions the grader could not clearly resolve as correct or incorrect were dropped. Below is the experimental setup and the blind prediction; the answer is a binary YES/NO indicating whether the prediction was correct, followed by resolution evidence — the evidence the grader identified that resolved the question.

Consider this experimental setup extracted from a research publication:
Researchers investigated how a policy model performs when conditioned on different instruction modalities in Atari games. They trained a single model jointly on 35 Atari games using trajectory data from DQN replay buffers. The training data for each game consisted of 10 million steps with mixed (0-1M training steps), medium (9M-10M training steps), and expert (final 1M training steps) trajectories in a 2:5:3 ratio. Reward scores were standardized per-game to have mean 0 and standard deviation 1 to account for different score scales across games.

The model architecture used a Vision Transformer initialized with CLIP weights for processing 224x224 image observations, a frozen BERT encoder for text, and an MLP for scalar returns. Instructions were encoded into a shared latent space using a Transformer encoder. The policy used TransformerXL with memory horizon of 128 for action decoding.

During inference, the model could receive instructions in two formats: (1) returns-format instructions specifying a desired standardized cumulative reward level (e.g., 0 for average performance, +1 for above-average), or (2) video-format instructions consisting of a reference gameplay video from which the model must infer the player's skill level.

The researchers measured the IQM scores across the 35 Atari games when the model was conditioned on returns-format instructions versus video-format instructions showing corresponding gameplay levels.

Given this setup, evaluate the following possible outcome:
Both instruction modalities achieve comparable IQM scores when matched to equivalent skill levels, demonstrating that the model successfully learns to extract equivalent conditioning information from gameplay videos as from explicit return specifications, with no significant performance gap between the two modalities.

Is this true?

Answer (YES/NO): NO